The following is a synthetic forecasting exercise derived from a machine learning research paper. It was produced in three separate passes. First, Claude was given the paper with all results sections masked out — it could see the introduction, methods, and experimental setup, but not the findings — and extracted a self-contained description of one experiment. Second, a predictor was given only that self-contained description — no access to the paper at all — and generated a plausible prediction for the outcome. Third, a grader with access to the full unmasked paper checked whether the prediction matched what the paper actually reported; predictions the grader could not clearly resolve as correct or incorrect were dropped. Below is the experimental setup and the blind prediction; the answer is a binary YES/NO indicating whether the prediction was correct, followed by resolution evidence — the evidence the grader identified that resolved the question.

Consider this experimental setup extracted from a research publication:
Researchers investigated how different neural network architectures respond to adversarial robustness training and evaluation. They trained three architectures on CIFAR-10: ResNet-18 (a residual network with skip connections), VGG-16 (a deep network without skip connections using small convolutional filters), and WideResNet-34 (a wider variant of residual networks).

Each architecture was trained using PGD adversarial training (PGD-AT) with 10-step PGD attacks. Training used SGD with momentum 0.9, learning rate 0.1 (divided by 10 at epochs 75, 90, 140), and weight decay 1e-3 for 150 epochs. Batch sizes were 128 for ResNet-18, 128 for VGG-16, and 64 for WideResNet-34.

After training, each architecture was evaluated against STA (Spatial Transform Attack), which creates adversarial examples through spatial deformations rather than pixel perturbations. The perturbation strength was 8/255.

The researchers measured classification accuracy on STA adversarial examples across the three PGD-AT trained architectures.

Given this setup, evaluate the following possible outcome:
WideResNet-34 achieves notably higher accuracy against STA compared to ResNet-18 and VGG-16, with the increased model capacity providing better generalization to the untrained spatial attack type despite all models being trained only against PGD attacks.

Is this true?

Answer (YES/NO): NO